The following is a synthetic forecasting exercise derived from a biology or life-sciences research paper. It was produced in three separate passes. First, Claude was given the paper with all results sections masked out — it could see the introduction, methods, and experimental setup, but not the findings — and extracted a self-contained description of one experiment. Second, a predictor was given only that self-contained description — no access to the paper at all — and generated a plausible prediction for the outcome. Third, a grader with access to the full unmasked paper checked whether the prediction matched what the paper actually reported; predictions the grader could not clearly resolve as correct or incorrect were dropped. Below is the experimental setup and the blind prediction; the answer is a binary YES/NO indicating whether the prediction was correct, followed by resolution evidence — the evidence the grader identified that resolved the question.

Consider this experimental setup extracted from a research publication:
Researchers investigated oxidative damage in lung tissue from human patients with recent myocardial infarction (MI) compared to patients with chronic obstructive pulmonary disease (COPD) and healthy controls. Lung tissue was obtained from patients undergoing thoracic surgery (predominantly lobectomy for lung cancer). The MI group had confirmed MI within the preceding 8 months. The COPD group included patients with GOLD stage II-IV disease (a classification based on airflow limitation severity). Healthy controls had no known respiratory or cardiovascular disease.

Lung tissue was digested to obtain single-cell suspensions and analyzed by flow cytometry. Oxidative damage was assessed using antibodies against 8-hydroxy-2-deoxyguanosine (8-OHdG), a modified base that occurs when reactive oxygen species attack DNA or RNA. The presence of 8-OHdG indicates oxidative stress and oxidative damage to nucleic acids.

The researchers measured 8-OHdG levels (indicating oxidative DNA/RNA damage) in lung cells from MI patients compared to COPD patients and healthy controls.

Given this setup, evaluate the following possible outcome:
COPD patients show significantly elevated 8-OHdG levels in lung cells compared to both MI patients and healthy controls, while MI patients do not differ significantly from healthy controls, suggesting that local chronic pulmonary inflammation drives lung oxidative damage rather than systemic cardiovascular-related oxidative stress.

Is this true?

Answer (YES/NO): NO